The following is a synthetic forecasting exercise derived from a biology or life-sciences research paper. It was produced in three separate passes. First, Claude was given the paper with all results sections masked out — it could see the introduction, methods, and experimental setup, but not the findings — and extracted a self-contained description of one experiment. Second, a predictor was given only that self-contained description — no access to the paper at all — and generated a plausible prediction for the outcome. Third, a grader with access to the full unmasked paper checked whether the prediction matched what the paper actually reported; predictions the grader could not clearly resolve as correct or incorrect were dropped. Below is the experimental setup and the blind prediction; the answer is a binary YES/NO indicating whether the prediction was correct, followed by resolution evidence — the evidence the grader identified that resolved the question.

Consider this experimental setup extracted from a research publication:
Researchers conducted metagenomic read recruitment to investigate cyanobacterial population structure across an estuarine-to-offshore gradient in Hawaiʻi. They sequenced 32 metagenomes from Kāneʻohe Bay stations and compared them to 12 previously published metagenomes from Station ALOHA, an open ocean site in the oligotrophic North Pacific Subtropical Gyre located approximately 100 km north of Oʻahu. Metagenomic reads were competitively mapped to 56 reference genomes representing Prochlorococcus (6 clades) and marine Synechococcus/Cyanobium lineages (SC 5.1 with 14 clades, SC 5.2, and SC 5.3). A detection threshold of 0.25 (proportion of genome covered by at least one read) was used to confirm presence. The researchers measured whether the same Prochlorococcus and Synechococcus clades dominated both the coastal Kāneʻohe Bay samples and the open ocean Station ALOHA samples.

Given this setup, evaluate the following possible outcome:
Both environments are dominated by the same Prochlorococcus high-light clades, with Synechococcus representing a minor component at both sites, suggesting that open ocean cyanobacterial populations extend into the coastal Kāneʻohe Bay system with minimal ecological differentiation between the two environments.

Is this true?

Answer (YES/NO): NO